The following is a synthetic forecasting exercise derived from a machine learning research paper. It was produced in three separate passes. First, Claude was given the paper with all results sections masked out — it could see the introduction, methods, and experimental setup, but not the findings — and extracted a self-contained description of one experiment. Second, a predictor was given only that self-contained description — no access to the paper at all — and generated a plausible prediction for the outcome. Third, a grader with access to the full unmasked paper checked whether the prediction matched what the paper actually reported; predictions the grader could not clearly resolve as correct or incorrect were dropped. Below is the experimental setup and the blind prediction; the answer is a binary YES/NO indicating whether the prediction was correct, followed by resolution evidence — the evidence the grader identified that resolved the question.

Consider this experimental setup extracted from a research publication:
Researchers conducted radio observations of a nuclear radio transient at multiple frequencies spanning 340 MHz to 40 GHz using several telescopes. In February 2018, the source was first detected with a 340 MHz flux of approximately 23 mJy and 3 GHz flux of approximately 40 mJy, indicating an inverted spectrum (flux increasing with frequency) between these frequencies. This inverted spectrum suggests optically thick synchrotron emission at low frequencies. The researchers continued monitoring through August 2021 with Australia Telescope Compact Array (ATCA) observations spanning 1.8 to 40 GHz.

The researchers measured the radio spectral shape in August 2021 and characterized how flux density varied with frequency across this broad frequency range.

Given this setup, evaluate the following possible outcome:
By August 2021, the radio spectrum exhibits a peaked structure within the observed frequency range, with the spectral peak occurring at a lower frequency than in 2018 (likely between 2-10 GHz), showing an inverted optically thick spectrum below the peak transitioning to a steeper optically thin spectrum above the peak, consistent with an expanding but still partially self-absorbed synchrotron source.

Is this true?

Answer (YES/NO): YES